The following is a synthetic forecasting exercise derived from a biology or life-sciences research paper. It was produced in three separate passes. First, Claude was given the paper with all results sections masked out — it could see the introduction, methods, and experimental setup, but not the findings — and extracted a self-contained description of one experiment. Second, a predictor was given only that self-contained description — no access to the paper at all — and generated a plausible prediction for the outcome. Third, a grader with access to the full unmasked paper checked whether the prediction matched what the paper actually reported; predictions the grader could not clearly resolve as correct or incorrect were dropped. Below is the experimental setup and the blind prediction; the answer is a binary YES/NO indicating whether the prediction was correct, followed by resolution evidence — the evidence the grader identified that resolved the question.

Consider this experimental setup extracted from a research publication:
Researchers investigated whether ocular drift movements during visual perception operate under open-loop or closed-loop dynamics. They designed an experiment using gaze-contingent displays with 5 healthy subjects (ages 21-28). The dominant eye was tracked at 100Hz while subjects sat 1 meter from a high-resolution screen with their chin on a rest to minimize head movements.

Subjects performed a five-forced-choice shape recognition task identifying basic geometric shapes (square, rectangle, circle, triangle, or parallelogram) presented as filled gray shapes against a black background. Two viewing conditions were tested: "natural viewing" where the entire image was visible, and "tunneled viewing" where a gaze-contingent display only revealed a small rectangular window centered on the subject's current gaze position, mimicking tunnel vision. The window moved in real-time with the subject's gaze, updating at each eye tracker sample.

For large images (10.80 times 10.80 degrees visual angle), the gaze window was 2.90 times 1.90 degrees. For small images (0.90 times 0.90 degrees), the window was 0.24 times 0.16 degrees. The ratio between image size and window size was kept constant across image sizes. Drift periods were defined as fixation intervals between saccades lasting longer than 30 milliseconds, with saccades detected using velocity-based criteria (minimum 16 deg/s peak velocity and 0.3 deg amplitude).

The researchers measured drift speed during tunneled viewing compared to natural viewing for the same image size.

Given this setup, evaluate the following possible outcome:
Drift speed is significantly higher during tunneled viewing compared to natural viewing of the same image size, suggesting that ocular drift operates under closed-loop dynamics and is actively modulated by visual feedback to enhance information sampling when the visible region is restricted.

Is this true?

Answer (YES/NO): YES